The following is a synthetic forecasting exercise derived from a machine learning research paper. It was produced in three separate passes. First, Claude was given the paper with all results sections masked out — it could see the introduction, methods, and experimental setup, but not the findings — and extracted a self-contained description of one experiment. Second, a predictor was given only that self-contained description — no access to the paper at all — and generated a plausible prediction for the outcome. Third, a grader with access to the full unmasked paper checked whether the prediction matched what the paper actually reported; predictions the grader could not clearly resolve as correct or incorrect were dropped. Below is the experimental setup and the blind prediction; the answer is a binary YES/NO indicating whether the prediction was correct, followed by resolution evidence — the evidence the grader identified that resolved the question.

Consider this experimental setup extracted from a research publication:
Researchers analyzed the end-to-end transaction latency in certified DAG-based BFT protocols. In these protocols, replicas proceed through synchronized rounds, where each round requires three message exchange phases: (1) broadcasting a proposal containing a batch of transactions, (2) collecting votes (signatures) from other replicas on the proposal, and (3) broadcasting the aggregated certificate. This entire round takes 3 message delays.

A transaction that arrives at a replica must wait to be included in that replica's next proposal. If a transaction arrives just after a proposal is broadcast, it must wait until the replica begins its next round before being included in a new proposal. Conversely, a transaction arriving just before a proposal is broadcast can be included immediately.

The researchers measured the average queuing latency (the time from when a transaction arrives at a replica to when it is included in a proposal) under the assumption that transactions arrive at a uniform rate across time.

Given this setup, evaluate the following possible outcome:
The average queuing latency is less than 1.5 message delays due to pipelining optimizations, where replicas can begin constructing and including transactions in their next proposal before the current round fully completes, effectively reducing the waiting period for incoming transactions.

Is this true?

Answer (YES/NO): NO